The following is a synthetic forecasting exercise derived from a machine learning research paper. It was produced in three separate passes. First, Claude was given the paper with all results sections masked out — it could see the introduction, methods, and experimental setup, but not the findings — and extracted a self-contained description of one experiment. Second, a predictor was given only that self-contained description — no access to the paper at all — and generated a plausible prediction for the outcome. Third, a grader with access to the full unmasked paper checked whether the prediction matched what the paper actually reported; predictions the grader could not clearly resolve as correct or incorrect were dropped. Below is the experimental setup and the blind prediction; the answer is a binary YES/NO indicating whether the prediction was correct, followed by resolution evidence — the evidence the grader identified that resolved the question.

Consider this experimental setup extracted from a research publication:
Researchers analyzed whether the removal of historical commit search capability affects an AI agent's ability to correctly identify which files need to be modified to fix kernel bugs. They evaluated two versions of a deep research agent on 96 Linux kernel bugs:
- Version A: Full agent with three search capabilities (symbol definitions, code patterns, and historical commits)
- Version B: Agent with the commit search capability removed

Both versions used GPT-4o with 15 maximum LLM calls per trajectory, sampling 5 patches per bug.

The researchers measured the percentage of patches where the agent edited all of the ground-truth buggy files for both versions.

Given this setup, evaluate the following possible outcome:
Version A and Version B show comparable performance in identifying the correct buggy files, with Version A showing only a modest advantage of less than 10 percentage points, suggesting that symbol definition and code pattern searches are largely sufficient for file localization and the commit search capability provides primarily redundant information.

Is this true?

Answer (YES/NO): NO